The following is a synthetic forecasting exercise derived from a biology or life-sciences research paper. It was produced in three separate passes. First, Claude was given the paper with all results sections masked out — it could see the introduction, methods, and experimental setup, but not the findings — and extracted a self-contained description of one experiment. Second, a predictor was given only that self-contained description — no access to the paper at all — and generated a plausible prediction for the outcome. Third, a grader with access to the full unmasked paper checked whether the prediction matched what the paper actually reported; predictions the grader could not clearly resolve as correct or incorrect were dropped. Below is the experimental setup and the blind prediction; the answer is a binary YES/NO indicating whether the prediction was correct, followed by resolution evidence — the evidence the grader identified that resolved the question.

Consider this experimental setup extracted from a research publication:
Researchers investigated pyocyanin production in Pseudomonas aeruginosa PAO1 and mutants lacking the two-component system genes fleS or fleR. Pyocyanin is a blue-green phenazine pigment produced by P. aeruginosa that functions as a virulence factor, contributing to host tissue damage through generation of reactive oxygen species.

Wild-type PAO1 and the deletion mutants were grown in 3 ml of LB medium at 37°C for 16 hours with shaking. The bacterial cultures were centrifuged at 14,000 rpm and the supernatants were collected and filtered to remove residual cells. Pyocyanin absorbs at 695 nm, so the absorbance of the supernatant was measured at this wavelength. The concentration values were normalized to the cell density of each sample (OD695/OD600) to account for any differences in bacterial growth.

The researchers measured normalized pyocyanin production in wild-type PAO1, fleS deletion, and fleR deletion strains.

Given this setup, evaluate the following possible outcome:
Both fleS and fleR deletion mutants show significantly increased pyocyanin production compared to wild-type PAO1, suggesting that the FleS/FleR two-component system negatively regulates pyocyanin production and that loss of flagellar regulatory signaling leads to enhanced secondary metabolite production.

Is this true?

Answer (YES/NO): NO